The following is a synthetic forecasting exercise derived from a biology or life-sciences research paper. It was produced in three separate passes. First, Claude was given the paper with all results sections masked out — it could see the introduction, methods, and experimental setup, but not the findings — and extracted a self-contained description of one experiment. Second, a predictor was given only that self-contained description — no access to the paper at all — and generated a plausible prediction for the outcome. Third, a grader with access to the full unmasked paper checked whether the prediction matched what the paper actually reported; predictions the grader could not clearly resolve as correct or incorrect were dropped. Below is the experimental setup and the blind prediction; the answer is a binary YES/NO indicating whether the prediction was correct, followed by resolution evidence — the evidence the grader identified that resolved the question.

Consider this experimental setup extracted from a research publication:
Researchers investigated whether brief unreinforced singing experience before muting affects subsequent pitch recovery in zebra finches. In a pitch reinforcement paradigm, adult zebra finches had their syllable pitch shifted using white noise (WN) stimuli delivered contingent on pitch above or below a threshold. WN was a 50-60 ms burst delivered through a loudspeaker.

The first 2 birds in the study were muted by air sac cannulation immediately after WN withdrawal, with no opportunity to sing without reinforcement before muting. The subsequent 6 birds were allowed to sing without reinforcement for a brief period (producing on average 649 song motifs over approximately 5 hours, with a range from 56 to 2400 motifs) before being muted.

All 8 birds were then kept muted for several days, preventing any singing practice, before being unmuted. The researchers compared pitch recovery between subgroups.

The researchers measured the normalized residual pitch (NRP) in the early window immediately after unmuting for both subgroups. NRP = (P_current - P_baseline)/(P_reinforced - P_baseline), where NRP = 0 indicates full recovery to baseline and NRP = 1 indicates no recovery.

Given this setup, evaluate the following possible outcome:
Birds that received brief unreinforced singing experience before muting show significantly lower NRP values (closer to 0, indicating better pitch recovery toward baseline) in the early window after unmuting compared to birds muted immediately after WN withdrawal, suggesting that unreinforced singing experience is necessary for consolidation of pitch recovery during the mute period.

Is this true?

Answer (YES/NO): NO